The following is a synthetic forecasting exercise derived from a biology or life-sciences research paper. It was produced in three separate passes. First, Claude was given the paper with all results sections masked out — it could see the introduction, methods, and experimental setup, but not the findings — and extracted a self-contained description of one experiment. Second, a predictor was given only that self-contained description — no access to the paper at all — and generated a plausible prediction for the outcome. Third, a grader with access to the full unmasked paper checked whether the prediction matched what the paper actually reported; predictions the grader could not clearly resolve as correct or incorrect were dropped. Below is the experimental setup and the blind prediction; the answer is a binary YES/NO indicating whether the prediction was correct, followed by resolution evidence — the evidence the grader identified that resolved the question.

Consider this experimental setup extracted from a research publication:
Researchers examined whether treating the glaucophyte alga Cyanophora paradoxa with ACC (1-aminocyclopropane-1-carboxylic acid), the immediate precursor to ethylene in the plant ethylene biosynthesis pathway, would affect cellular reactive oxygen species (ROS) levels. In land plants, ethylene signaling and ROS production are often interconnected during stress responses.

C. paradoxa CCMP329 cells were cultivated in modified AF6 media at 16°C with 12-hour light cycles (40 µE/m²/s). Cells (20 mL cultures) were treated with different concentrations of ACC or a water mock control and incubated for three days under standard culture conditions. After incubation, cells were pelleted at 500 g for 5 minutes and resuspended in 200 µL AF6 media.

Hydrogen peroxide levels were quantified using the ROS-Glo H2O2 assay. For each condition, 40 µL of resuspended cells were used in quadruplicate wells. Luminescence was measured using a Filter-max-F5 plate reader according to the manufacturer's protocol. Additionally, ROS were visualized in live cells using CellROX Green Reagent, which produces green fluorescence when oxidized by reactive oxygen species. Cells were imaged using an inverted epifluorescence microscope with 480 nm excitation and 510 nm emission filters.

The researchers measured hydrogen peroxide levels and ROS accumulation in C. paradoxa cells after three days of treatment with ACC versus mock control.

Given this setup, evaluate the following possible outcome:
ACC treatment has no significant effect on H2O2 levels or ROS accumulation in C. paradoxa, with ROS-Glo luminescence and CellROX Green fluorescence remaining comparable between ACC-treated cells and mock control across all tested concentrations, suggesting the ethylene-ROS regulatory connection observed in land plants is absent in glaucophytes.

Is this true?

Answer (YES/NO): NO